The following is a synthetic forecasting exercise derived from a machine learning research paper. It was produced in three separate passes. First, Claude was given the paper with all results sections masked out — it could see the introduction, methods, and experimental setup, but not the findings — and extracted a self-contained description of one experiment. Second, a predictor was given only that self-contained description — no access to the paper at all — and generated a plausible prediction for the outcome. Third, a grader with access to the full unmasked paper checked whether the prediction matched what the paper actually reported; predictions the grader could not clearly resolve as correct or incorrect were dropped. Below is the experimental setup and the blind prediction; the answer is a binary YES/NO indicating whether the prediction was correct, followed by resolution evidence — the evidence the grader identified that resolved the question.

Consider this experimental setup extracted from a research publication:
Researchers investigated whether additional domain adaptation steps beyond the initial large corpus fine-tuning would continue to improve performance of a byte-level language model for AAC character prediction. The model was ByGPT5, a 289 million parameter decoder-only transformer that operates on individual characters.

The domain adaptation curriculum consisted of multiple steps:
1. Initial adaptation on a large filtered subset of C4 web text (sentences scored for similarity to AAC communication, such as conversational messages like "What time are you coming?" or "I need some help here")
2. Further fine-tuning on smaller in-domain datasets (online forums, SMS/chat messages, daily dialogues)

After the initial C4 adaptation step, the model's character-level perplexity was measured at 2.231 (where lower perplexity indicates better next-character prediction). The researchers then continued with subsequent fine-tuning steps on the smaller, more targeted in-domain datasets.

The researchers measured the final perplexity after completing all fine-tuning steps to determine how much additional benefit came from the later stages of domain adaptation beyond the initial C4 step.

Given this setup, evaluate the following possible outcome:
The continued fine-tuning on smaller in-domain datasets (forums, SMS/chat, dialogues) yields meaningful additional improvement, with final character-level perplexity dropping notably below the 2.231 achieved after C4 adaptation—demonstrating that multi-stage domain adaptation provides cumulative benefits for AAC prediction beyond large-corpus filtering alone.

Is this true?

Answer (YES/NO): NO